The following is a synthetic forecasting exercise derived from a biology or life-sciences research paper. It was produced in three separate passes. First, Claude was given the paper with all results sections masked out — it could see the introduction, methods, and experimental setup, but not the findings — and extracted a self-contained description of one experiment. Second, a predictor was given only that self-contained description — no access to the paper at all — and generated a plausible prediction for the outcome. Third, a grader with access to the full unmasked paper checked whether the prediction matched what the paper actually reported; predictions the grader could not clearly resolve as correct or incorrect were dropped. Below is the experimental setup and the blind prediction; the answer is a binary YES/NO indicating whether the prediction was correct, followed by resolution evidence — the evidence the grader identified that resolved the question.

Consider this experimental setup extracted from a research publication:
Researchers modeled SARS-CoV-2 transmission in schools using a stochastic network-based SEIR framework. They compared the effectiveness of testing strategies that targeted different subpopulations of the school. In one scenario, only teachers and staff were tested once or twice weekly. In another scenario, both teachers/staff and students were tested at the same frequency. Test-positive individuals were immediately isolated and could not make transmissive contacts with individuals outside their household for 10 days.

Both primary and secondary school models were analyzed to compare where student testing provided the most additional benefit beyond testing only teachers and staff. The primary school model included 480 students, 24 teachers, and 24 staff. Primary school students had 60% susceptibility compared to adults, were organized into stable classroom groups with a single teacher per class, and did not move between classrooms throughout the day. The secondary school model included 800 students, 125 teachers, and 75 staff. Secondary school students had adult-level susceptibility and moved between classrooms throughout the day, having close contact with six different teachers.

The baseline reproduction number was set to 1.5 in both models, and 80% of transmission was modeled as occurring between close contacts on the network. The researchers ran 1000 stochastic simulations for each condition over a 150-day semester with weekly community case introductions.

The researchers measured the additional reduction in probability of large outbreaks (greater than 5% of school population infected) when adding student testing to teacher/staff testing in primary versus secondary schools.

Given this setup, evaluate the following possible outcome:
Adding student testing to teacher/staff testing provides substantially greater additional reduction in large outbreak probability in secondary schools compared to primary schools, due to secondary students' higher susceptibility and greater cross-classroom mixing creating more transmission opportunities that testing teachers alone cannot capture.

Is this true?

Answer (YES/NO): YES